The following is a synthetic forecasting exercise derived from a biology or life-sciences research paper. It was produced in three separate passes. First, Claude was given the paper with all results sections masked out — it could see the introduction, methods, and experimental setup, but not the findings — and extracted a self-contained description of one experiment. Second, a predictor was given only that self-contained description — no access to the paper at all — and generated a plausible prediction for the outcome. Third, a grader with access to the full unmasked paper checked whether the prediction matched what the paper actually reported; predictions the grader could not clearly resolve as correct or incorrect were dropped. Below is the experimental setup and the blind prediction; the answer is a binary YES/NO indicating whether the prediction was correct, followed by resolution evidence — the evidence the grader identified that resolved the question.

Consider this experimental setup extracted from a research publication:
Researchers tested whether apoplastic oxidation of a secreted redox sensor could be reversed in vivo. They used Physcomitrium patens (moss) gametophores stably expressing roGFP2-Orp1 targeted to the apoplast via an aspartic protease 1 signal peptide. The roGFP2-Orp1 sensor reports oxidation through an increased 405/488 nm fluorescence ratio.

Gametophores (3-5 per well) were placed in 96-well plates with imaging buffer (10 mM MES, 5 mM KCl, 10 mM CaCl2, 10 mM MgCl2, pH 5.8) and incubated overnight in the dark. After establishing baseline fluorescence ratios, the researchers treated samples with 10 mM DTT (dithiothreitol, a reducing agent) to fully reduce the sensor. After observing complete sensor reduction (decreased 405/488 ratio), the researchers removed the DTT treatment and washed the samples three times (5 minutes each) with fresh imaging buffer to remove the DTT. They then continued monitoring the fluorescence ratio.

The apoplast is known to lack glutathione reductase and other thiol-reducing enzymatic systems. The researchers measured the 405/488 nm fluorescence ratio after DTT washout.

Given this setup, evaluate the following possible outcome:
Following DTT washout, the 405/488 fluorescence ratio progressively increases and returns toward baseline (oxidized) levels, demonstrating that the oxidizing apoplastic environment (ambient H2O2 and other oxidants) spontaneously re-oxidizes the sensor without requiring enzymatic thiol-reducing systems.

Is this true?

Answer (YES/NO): NO